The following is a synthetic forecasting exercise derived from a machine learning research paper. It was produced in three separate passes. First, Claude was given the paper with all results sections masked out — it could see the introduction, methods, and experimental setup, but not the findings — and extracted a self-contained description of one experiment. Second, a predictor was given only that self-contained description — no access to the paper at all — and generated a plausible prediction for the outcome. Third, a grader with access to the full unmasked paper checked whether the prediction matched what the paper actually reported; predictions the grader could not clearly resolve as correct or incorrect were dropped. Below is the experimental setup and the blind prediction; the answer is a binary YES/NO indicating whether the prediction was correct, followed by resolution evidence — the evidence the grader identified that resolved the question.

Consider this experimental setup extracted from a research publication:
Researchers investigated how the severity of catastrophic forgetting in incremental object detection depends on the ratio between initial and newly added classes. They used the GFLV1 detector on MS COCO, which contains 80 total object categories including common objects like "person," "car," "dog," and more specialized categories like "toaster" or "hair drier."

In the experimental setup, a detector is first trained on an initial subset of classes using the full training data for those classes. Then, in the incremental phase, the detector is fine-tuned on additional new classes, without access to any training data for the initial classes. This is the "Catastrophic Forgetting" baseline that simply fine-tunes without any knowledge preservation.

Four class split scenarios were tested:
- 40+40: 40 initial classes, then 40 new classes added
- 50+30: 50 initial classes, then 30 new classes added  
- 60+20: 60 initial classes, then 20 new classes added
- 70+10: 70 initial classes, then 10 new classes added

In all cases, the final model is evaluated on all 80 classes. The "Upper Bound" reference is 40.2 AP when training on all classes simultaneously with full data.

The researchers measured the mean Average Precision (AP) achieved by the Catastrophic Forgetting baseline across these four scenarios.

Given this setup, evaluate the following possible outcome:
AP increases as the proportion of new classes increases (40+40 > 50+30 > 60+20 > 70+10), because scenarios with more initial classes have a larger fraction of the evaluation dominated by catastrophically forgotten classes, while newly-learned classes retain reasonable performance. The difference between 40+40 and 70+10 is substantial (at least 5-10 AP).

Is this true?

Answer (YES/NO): YES